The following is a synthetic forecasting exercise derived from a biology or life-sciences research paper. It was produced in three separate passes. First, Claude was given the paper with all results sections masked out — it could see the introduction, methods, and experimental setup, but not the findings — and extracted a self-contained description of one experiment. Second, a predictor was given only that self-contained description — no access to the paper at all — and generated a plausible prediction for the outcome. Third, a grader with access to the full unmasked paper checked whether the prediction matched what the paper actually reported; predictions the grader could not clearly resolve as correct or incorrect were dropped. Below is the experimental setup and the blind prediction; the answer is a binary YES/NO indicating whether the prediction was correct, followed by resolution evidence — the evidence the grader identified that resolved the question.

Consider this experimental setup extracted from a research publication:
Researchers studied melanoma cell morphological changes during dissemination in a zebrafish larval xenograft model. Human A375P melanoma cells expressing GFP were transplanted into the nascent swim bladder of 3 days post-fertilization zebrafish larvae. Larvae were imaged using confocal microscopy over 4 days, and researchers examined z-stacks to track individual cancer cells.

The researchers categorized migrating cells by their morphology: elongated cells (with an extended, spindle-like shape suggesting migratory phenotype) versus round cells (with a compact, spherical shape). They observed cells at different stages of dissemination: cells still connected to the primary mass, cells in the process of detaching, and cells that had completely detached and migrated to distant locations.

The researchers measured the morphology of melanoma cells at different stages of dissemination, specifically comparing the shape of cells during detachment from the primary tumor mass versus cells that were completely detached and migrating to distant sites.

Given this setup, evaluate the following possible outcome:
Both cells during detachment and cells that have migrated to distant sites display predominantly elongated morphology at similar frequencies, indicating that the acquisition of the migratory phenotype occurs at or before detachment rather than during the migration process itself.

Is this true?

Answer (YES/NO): NO